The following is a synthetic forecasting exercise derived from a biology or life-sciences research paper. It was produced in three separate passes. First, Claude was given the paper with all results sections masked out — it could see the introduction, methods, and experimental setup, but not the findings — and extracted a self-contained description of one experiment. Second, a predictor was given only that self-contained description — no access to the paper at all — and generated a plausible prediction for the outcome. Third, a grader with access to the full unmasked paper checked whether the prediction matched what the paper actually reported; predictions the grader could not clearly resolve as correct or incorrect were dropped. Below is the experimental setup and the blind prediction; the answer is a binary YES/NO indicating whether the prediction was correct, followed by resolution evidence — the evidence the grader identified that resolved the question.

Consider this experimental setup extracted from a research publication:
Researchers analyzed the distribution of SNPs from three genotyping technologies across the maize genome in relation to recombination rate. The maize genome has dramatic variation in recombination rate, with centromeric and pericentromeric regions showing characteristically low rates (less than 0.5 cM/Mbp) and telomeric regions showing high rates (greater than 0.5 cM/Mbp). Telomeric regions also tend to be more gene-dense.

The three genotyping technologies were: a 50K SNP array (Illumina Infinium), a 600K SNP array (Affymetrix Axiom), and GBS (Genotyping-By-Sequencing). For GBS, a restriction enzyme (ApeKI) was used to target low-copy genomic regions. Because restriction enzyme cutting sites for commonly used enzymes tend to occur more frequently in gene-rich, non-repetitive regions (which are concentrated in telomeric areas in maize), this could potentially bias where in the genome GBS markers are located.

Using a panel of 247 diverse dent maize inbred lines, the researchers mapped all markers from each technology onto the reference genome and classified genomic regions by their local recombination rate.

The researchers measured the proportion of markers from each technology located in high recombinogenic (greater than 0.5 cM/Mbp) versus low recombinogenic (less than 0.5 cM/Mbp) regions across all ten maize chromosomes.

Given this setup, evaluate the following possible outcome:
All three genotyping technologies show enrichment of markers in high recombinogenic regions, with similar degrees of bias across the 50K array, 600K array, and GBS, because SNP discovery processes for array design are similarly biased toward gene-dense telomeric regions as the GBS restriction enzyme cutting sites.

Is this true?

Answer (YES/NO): NO